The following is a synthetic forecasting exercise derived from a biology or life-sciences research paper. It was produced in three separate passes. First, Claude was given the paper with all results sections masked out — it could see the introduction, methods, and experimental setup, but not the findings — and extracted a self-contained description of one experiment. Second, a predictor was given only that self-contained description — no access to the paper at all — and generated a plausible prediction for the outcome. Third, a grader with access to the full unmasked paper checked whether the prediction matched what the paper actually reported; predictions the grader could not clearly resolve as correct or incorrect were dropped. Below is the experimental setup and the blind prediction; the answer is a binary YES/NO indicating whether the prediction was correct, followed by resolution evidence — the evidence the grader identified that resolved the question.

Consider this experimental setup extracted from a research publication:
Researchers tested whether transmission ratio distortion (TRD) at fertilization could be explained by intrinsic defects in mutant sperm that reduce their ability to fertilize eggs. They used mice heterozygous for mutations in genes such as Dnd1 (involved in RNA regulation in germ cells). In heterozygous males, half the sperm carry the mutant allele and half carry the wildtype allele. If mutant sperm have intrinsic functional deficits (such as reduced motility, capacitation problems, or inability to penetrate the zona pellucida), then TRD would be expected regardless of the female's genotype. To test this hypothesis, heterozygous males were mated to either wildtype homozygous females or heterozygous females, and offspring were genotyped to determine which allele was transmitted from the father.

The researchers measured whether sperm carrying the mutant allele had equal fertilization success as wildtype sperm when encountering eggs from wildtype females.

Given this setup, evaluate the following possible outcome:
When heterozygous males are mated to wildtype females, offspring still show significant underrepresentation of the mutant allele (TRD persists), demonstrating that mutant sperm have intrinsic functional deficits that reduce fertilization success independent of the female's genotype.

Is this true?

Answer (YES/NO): NO